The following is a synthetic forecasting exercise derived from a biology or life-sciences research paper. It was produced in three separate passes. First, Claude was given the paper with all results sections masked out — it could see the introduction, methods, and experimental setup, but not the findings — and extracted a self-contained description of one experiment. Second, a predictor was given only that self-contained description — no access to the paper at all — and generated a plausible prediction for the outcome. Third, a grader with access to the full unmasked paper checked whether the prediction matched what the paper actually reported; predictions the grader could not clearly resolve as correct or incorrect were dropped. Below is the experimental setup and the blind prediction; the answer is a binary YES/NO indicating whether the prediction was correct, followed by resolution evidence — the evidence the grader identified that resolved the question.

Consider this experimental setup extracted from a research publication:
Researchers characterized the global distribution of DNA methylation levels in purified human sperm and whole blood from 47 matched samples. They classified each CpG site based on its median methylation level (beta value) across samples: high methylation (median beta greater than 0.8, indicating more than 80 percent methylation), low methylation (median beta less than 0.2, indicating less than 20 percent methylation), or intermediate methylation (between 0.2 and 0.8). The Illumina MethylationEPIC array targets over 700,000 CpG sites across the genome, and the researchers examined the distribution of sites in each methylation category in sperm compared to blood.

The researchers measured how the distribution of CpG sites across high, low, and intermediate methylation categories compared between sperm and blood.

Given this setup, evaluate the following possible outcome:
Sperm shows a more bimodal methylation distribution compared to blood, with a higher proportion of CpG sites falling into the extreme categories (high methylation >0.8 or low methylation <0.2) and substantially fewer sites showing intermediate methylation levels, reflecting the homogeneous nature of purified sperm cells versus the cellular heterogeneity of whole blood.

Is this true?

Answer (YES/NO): YES